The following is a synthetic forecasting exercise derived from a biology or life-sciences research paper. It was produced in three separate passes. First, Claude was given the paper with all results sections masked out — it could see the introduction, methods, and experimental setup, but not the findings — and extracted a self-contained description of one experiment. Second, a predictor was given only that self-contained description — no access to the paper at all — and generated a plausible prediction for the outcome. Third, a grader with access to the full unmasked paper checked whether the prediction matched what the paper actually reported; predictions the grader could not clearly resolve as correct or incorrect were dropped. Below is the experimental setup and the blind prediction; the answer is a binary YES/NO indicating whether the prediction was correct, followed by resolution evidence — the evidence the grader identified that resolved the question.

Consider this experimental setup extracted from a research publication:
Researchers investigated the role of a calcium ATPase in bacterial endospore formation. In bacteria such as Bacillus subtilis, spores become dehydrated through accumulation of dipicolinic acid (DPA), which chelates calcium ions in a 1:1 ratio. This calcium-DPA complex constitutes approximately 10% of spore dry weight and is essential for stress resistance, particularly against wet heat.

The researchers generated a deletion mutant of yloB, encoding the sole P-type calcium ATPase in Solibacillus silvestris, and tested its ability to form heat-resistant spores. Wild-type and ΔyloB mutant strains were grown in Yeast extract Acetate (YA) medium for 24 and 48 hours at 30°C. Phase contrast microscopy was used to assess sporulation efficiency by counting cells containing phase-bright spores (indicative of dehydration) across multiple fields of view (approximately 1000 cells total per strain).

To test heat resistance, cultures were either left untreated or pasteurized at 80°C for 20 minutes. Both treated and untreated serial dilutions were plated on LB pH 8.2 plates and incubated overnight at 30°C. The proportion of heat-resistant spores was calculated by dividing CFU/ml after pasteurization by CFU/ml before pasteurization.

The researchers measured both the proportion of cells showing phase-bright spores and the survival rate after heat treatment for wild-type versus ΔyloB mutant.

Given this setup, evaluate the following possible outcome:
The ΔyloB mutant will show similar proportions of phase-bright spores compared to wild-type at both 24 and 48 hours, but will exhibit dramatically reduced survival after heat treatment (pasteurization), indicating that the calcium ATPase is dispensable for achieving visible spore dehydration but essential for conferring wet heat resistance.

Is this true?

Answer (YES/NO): NO